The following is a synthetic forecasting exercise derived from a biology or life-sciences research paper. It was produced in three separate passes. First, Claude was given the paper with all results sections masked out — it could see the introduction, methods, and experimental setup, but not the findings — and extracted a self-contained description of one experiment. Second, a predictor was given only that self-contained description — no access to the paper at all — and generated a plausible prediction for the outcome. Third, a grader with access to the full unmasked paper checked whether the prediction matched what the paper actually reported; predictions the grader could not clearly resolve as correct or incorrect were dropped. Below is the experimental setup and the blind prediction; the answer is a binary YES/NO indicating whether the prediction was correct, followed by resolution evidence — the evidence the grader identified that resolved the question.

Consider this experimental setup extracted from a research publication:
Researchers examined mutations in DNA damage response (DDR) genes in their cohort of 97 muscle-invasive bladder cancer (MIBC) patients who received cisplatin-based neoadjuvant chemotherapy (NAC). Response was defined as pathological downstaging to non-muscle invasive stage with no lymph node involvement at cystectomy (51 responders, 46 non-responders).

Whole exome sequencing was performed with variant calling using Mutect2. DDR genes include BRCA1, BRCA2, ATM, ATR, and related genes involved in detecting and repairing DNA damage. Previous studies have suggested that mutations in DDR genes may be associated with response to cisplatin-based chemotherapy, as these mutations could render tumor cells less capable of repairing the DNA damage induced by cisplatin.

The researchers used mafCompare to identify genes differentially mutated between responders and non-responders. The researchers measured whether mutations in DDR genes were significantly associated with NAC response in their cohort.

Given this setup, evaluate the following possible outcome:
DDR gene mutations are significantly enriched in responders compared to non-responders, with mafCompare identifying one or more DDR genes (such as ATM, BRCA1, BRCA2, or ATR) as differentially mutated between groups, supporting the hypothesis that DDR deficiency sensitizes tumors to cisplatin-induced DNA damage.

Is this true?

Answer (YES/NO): NO